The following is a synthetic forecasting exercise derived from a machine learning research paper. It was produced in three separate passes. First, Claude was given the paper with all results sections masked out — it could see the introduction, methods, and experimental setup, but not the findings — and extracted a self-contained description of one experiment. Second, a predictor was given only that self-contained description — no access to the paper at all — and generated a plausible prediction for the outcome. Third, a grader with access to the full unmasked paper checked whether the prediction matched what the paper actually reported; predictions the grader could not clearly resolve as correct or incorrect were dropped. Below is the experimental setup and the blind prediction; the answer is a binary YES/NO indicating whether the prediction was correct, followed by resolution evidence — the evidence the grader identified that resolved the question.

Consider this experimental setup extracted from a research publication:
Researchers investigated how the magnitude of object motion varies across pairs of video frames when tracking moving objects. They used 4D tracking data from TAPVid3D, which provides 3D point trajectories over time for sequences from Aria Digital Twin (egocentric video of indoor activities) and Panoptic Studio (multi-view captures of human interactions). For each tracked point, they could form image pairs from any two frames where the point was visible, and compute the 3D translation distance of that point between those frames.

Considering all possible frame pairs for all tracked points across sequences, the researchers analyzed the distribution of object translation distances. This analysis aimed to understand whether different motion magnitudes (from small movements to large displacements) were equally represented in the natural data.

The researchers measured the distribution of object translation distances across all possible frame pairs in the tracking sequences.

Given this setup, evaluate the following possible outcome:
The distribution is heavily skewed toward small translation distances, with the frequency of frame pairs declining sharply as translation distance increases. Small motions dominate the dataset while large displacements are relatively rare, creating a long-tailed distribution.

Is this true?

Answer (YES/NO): YES